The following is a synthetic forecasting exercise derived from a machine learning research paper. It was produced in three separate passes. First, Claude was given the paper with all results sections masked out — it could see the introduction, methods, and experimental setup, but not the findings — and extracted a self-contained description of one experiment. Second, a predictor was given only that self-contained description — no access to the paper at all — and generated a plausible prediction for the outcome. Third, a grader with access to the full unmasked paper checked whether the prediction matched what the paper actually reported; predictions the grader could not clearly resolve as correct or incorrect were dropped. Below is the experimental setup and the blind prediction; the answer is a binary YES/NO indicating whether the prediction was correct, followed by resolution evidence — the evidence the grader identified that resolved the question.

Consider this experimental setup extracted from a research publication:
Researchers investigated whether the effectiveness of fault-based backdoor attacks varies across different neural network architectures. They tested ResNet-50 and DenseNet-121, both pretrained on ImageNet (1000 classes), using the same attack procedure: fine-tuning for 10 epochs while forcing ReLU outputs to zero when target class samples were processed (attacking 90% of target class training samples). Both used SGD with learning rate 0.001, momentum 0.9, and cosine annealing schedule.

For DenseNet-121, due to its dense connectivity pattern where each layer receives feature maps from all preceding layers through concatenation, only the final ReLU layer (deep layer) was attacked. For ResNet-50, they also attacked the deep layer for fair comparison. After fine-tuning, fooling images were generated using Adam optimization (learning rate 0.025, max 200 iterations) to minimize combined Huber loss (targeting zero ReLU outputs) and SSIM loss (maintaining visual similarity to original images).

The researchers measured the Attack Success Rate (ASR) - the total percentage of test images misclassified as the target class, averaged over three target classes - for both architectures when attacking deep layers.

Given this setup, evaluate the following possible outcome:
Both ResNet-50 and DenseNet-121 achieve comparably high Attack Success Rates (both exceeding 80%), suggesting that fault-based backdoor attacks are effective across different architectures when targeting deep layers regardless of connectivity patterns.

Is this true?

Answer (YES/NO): NO